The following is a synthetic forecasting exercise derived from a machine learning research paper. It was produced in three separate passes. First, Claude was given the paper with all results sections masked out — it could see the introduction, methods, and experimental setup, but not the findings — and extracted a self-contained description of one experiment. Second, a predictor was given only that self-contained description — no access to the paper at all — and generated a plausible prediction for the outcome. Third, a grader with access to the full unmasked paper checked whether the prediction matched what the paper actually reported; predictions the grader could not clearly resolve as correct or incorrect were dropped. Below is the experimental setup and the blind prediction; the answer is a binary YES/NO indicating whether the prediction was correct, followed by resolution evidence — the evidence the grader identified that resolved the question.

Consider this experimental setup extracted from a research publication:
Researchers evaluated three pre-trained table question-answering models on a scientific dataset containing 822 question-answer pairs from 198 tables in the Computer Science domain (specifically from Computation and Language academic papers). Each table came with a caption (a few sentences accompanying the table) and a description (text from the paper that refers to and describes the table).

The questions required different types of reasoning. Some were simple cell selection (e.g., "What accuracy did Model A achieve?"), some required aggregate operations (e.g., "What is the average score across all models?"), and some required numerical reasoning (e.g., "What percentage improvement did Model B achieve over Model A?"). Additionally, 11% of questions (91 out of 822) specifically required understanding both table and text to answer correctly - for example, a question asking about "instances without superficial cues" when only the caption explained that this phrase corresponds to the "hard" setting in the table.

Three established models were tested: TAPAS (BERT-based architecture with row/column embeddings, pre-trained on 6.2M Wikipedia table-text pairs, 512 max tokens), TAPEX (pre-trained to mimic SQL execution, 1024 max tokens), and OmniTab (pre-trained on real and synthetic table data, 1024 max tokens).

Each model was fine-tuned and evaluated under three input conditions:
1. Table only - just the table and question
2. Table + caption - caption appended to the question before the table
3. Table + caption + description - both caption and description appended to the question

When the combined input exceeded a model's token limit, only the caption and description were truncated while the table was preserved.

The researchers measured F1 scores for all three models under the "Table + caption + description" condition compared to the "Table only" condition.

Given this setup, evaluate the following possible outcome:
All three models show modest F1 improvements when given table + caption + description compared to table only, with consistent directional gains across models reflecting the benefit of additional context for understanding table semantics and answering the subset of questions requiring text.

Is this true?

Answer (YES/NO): NO